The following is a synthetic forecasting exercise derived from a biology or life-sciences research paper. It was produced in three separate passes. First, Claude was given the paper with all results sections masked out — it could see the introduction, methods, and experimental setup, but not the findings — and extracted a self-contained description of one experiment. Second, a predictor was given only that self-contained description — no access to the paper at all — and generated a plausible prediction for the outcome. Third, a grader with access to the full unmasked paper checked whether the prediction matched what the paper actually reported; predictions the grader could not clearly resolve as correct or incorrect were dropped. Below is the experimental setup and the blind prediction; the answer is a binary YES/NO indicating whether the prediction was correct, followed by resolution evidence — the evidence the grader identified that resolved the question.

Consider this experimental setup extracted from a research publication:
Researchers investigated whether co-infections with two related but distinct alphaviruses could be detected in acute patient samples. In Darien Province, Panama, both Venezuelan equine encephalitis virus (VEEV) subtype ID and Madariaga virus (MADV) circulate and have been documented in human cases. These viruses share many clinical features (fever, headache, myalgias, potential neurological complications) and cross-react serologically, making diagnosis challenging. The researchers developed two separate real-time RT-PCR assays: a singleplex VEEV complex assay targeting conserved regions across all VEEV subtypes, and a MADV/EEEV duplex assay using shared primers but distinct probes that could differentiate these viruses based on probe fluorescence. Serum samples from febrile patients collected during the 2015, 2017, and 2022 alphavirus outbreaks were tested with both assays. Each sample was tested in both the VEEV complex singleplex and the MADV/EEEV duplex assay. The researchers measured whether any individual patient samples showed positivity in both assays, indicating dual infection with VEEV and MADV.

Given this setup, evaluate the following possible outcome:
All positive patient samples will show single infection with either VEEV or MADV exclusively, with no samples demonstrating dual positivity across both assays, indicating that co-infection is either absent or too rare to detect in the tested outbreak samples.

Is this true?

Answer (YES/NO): NO